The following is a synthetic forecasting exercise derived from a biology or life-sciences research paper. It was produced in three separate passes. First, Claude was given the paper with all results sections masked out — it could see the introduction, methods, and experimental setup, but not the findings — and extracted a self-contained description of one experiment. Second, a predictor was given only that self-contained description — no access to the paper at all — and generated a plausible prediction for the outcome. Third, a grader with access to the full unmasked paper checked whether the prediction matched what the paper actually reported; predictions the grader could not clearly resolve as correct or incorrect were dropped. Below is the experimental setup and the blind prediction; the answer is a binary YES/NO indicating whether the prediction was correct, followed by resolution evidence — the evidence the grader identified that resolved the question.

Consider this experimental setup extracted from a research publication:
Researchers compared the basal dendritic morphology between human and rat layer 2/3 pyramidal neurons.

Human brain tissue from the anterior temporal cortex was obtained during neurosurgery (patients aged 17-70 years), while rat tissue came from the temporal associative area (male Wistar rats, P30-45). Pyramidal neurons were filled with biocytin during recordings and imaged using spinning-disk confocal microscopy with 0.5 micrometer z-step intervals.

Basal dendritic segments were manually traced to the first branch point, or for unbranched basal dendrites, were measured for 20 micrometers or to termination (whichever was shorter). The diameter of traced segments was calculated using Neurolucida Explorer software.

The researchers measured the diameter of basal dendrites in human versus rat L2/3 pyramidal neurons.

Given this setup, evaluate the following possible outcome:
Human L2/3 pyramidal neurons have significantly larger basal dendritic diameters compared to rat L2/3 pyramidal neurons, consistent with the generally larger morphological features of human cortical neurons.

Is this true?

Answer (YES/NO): YES